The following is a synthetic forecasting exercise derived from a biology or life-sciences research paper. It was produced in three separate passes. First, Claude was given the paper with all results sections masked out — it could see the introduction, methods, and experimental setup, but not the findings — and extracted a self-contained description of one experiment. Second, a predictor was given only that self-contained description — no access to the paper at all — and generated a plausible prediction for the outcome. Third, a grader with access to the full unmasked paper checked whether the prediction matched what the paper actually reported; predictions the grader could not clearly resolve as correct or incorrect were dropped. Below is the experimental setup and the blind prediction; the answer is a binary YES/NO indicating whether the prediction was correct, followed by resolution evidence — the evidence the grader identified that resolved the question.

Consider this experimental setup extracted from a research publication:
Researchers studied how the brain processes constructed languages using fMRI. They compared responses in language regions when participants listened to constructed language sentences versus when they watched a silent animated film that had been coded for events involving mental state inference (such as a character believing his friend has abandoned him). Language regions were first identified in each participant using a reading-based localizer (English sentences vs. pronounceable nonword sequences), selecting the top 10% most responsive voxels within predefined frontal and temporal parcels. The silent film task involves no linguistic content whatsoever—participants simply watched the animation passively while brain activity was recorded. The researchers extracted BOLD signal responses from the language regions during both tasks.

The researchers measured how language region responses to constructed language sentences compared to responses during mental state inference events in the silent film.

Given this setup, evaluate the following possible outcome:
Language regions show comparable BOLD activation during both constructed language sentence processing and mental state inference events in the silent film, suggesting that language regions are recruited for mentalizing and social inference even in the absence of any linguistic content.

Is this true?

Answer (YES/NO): NO